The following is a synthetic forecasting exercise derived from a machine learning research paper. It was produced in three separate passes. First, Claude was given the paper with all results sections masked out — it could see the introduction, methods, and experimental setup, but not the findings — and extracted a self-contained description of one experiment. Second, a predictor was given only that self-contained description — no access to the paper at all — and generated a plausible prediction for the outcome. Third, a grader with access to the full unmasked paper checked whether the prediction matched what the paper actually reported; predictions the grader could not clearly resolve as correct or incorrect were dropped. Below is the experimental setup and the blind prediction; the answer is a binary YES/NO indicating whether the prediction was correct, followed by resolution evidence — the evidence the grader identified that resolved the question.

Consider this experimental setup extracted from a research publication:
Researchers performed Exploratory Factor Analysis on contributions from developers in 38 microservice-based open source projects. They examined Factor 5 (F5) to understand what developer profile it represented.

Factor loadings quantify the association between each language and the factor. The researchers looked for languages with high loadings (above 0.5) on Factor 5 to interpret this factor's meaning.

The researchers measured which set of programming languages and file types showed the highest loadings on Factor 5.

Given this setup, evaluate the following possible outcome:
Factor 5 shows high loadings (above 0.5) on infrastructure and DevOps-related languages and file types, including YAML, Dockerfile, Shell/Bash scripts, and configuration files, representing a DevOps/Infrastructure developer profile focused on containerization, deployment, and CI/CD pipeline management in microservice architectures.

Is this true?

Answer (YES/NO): NO